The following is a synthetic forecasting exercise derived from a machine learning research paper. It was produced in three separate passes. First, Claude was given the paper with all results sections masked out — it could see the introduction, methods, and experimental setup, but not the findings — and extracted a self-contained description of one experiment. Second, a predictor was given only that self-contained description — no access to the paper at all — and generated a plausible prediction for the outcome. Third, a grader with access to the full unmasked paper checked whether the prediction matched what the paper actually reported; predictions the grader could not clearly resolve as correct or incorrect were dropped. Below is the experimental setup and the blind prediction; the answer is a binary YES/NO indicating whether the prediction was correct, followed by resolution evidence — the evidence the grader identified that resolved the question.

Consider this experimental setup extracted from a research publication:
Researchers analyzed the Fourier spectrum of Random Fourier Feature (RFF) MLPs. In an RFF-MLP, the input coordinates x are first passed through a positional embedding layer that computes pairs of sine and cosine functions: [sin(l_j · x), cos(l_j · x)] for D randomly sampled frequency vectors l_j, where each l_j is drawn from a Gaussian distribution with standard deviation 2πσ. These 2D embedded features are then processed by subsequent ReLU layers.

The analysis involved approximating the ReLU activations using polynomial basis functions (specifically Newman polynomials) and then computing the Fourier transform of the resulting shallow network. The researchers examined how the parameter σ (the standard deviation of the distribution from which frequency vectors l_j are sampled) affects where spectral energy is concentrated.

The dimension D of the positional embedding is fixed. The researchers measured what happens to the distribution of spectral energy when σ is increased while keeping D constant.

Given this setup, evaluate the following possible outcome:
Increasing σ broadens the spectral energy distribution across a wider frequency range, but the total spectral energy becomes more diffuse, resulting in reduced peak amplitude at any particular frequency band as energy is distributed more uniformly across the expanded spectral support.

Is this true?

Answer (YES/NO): NO